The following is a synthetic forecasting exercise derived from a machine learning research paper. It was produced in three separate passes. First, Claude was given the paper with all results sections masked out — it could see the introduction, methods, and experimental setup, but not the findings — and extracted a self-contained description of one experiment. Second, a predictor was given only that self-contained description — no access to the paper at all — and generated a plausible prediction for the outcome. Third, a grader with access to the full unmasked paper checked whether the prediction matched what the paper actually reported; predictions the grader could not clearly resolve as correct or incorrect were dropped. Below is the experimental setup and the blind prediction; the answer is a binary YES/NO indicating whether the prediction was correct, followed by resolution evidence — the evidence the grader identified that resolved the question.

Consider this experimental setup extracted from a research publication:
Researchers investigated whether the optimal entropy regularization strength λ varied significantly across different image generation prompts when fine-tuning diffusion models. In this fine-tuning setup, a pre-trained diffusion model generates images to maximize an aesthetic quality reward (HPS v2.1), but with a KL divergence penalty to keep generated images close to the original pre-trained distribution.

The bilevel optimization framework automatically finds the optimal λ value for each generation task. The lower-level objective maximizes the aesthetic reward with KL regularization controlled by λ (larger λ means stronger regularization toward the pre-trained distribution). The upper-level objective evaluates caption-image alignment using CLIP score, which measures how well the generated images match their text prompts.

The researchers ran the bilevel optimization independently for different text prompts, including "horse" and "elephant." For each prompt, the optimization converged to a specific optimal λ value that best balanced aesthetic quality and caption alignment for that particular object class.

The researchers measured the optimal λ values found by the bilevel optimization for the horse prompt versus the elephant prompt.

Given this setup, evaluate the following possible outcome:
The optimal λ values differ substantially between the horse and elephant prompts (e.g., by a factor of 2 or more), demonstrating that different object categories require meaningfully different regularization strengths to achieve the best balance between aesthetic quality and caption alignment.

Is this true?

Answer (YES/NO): NO